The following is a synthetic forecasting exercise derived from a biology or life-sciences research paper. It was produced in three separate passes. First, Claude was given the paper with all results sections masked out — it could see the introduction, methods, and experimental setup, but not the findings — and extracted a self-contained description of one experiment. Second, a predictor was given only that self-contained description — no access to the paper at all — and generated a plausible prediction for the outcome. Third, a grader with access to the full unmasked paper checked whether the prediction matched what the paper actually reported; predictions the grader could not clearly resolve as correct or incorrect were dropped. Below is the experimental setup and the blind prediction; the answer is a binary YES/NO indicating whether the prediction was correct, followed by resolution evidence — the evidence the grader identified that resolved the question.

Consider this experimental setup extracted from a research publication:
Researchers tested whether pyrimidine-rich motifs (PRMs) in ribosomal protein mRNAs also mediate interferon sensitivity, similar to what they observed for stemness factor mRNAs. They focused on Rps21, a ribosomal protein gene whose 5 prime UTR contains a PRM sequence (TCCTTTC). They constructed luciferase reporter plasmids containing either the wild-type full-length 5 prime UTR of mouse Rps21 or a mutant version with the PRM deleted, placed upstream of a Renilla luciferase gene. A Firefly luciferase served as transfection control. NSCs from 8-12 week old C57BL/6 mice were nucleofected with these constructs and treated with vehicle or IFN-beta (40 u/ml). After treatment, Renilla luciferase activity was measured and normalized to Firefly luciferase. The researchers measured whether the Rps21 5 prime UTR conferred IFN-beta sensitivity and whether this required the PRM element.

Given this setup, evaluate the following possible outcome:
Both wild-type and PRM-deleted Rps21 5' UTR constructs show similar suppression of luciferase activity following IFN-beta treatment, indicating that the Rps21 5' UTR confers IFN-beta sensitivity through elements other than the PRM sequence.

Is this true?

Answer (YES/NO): YES